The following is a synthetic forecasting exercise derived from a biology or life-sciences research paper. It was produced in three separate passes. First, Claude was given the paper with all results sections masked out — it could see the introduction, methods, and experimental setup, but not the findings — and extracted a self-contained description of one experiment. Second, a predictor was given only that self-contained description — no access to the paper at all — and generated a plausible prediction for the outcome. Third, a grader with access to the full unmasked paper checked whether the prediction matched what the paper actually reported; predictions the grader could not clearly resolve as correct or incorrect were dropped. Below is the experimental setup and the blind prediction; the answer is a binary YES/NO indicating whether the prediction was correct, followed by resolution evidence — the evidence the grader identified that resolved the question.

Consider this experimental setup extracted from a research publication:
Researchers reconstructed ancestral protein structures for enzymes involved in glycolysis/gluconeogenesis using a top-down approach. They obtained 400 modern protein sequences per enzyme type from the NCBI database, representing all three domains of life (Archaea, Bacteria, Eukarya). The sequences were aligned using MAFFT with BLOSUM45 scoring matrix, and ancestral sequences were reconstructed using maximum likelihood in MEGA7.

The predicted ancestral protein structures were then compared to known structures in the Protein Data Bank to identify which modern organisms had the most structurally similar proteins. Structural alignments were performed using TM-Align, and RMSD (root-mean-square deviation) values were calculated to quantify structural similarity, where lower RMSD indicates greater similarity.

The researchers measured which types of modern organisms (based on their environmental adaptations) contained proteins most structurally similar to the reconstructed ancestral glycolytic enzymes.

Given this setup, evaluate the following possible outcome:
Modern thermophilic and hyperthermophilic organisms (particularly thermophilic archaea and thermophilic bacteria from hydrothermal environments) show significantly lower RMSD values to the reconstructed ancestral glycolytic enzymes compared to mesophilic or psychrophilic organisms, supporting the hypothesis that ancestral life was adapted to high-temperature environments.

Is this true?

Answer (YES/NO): NO